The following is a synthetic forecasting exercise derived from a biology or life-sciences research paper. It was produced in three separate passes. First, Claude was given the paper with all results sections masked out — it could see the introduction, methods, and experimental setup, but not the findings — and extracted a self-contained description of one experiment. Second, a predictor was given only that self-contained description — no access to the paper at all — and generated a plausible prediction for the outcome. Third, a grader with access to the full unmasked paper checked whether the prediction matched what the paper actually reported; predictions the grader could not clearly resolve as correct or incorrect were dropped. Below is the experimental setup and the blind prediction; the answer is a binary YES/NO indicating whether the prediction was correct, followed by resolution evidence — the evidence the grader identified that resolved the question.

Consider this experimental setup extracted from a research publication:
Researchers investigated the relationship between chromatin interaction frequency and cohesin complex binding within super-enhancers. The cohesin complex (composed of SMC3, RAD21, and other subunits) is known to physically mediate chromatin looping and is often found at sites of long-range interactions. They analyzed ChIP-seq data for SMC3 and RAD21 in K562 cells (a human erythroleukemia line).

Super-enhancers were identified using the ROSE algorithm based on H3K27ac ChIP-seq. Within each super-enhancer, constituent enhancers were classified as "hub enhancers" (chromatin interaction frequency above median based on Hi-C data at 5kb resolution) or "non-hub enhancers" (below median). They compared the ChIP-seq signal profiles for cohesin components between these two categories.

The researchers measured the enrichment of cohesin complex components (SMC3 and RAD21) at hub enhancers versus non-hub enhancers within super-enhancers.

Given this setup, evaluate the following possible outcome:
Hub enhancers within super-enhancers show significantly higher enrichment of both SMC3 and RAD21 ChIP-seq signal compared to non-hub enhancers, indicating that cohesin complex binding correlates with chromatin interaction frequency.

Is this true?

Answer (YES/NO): YES